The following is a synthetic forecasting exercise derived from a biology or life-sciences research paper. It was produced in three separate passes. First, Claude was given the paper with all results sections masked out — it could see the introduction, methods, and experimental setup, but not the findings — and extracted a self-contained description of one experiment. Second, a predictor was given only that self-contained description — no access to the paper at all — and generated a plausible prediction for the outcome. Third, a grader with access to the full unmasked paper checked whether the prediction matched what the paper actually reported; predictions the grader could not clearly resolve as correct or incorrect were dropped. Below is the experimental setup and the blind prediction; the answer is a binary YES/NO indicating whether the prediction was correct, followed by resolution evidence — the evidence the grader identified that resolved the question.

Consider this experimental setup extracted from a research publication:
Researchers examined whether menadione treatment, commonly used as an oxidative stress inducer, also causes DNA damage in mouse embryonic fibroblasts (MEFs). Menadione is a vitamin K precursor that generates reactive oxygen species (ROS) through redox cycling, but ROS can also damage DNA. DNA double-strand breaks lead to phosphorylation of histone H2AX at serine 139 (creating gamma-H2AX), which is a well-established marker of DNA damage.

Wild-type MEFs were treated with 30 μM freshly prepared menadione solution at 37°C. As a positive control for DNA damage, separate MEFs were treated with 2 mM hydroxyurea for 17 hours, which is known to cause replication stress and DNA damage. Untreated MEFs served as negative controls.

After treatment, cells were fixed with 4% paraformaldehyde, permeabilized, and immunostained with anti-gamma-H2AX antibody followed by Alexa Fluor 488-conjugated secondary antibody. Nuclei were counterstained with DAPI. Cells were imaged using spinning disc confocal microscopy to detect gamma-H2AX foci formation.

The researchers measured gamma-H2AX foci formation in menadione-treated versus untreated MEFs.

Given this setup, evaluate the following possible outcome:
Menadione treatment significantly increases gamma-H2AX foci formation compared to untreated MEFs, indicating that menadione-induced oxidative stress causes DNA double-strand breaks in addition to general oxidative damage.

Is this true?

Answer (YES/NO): YES